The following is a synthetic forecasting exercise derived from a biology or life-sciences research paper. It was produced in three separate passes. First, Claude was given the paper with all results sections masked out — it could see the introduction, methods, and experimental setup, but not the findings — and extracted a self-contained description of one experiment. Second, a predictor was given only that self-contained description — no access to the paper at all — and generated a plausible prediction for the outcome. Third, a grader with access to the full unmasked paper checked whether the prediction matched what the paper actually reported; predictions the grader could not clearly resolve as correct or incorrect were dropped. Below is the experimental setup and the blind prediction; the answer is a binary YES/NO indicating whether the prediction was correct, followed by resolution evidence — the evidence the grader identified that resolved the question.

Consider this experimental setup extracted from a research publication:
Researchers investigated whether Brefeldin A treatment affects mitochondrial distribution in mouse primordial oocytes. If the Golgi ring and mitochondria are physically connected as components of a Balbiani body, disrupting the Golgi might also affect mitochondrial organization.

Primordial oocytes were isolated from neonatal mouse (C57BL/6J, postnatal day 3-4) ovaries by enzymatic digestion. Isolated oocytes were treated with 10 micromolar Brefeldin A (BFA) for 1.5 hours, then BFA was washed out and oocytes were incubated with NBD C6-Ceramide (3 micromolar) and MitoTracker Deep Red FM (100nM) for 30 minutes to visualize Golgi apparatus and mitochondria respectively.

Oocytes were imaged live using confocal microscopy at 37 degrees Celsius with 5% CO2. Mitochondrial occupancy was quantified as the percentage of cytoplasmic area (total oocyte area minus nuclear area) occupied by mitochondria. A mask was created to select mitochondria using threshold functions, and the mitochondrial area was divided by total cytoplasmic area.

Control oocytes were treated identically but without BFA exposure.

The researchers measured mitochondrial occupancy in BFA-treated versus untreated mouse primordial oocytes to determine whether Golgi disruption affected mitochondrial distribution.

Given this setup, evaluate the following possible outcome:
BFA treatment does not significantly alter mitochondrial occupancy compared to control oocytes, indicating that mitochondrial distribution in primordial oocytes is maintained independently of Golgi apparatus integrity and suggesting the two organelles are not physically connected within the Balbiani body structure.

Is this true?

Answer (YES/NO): NO